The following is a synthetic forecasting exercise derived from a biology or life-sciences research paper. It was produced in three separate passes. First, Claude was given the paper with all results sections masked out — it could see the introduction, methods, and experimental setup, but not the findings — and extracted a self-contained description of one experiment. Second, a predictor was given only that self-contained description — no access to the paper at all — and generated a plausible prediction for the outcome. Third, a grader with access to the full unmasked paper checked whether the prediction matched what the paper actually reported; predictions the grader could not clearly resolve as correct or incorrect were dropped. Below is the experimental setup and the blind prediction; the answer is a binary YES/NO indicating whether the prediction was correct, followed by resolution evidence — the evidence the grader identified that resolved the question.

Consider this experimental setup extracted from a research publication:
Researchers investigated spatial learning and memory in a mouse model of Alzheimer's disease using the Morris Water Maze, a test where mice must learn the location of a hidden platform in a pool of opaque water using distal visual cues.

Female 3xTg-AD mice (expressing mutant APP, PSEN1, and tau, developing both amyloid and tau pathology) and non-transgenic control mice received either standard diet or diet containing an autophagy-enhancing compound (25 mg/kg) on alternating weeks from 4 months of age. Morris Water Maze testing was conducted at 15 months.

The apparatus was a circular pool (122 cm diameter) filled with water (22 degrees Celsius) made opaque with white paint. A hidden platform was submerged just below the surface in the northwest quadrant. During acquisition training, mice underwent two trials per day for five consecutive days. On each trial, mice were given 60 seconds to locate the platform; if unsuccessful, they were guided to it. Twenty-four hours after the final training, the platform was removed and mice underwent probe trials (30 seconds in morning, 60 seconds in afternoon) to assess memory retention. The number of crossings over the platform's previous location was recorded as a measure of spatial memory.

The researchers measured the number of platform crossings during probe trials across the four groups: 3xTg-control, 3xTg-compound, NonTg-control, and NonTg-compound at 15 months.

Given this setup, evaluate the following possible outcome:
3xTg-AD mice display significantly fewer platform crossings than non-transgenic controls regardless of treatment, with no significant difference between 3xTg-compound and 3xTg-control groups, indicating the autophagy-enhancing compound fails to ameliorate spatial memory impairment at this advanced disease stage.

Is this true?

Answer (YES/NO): NO